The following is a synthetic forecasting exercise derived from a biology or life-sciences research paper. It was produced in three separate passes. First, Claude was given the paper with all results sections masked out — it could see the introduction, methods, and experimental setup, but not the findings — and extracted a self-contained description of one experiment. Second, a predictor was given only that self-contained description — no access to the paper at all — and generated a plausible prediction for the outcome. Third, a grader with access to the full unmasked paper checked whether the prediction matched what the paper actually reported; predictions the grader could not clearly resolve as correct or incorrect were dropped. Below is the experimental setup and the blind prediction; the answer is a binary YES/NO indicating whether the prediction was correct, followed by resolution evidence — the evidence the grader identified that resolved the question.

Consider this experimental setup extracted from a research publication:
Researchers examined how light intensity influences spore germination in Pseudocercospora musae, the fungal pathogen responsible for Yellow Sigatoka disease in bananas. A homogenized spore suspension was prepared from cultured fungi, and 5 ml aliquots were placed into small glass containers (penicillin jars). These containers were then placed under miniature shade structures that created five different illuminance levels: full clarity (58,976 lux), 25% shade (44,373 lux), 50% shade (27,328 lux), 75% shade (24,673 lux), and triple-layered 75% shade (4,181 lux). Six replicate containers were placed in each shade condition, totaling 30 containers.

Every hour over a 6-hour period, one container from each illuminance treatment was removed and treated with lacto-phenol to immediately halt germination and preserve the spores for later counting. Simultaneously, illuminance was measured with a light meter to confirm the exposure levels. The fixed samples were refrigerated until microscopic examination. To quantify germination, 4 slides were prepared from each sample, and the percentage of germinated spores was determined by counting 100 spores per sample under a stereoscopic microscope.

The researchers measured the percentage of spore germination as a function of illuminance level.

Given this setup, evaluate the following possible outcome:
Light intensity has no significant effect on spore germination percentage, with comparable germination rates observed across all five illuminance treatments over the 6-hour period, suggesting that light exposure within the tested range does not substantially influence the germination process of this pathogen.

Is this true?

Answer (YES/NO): NO